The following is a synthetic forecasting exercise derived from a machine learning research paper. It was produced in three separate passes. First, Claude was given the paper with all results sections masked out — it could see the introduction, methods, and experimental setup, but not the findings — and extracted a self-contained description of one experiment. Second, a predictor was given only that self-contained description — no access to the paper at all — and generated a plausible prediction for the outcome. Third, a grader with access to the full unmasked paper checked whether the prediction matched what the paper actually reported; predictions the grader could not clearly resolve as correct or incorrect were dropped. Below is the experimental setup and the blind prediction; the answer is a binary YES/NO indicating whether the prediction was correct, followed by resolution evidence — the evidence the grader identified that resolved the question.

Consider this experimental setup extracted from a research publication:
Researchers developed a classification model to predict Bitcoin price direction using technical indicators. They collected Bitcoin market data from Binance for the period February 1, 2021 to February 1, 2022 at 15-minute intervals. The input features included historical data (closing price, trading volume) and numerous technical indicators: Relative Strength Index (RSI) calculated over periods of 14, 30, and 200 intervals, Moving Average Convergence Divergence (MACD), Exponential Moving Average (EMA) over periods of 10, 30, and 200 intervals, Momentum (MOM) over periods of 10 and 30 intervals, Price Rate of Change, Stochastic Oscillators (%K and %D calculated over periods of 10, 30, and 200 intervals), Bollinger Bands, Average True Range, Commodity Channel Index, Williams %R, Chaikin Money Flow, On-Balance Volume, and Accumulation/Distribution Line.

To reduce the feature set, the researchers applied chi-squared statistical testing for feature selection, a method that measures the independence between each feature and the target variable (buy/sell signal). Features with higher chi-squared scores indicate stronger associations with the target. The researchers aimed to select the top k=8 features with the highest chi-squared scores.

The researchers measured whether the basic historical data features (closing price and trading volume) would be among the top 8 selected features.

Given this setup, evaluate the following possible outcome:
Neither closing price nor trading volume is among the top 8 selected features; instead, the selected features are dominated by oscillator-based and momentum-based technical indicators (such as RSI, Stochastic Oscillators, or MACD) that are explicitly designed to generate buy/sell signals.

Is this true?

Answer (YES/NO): YES